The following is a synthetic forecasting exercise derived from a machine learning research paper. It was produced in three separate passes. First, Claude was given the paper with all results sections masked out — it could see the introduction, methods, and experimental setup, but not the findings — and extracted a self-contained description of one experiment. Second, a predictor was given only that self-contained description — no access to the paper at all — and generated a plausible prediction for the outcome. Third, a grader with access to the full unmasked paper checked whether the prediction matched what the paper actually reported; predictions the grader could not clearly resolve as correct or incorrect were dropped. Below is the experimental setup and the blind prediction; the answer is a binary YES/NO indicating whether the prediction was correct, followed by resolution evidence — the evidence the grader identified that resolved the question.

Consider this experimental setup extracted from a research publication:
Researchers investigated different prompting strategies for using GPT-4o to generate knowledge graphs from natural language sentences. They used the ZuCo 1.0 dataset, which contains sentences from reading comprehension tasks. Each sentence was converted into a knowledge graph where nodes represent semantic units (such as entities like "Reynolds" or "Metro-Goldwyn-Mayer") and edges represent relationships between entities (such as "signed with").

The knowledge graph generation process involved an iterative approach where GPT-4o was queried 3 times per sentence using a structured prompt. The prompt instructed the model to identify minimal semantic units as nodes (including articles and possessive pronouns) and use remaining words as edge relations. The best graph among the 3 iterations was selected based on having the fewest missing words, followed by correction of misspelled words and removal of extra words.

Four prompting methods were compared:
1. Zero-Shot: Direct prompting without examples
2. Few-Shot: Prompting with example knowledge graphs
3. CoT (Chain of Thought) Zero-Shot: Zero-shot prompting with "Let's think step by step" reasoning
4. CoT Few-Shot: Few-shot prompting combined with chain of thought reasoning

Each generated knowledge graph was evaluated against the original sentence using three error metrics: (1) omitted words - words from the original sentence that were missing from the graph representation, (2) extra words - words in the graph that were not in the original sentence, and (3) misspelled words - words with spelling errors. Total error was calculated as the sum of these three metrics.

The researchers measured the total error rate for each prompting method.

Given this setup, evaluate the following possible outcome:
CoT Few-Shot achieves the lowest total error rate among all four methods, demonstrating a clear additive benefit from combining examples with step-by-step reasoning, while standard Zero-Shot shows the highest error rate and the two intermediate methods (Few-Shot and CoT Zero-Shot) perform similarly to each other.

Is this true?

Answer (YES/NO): NO